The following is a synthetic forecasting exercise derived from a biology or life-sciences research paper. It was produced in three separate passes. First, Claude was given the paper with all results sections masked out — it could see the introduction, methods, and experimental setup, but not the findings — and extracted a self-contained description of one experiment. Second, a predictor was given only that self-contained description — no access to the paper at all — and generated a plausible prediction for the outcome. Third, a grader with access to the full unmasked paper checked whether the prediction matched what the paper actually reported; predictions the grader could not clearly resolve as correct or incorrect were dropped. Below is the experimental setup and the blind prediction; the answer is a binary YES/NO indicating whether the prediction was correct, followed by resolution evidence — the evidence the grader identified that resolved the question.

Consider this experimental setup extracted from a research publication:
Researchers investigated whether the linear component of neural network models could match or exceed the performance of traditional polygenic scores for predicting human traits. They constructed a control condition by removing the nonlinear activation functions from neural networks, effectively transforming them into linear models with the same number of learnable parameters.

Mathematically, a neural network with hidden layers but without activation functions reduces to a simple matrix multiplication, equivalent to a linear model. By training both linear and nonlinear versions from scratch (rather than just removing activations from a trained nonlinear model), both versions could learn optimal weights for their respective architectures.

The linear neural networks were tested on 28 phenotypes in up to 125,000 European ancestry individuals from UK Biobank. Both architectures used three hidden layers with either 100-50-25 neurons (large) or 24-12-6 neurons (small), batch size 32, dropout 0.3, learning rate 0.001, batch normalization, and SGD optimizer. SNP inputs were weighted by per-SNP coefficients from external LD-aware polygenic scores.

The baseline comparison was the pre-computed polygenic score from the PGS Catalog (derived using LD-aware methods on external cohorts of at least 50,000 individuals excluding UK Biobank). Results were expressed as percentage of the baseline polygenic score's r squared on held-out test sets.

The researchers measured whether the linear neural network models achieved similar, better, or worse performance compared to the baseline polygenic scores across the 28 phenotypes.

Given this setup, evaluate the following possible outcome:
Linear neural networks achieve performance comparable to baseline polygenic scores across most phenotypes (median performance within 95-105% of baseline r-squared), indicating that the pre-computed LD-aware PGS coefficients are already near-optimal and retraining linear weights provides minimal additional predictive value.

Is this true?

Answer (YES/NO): NO